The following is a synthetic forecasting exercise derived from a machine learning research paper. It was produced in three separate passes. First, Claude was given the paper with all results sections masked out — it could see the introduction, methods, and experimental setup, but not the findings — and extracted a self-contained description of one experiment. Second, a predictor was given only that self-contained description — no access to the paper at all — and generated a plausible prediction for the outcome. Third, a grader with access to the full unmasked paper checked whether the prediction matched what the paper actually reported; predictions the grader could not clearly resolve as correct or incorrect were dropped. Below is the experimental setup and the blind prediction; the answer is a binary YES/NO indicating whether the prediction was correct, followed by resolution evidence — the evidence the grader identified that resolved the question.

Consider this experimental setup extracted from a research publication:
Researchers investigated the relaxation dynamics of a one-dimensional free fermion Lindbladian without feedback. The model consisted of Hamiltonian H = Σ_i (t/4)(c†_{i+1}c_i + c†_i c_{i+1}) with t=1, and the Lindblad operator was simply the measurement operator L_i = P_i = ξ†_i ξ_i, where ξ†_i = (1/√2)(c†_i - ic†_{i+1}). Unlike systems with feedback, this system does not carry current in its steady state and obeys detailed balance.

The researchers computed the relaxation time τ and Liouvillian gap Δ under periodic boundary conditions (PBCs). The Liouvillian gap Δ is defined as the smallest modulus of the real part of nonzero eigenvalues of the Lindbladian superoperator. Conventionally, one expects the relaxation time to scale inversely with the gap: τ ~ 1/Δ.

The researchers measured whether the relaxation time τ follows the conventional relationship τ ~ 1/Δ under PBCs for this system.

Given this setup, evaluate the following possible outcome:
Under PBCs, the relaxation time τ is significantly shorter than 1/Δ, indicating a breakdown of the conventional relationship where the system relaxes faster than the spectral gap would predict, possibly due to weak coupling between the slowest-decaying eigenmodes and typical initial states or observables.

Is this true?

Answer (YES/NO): YES